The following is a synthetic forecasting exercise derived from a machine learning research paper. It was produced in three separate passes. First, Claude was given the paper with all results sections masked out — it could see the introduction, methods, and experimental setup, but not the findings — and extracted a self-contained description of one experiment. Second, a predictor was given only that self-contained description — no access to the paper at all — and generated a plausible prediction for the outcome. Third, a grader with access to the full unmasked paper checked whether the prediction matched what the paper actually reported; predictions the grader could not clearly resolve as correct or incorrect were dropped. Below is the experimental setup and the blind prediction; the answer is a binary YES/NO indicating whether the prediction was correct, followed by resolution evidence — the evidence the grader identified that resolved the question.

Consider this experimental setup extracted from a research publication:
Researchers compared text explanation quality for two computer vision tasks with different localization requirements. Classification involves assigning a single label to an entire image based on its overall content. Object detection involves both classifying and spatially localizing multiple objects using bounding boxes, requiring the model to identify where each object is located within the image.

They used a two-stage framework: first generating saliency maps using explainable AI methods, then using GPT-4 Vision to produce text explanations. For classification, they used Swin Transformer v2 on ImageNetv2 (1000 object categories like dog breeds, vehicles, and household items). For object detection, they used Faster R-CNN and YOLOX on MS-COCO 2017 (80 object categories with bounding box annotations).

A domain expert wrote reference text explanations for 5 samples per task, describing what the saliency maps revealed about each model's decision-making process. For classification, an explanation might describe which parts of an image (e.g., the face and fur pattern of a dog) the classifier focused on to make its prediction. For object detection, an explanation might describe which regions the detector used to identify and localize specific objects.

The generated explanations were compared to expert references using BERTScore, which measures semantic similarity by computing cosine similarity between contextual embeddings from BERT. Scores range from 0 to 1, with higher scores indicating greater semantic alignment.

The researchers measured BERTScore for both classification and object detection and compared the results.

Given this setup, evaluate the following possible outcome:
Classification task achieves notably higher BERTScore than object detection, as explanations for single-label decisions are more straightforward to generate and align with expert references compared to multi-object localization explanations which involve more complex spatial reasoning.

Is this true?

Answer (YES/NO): YES